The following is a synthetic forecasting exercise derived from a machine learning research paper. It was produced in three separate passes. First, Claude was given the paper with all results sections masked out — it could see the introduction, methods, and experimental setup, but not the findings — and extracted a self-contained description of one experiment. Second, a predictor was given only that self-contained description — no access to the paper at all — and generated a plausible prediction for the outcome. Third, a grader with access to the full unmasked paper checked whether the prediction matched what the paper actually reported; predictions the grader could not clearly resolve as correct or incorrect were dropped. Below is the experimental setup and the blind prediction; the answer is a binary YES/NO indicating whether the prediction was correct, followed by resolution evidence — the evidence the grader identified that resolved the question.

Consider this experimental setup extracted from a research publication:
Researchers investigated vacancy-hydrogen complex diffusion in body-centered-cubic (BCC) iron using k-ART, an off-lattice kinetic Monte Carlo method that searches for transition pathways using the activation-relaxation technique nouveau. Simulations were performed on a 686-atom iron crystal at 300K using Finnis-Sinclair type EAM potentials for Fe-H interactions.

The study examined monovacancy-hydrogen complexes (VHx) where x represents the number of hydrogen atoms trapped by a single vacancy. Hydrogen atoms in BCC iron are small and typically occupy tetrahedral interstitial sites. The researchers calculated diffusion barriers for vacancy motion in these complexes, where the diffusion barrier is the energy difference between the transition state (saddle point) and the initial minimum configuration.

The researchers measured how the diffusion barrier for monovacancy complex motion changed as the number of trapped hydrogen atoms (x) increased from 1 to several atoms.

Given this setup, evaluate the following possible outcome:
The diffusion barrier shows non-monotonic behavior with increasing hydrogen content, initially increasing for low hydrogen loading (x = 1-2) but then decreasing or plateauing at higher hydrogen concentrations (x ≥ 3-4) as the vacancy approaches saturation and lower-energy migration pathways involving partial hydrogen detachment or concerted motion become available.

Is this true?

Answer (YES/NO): NO